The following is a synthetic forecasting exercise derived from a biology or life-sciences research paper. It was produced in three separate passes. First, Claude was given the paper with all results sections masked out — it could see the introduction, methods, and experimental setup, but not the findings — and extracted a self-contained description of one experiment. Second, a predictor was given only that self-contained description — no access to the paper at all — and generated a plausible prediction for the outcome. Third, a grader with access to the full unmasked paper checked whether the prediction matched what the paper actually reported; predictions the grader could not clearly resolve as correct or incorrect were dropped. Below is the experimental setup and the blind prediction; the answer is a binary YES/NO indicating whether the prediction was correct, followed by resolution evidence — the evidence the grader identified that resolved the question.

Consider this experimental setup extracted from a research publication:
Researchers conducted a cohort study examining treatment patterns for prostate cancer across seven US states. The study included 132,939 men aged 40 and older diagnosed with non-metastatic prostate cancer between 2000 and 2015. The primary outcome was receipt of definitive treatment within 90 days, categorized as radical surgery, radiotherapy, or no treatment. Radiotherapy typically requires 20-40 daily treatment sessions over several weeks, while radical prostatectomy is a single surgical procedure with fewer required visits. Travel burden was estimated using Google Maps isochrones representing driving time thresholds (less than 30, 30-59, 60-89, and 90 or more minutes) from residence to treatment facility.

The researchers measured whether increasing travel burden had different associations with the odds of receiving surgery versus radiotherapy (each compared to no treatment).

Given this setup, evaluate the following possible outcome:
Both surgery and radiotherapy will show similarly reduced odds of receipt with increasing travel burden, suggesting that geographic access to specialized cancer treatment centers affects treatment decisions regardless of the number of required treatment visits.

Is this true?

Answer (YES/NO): NO